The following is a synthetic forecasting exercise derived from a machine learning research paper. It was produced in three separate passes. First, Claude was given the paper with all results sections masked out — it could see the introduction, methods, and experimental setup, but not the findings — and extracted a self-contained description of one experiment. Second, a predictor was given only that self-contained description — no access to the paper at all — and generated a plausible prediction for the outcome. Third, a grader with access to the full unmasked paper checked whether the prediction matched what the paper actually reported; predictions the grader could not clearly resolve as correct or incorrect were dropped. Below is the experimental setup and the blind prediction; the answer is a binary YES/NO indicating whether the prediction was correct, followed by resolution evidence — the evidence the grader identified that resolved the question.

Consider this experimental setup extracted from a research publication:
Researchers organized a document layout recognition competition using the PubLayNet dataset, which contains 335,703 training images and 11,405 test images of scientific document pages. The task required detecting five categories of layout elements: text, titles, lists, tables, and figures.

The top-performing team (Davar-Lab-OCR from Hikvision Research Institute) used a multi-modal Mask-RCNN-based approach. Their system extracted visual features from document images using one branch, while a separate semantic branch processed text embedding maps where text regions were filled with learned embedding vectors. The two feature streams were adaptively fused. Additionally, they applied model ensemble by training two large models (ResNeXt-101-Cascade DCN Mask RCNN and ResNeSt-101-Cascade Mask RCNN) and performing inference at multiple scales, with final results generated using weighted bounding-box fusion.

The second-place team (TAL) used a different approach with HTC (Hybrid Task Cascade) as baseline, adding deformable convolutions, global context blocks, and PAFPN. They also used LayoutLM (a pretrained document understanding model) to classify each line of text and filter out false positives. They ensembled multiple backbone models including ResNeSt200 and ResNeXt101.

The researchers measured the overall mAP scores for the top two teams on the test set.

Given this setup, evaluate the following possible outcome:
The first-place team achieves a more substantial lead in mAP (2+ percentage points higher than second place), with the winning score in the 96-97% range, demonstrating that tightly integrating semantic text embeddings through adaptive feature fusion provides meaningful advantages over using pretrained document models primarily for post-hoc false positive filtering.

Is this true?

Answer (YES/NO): NO